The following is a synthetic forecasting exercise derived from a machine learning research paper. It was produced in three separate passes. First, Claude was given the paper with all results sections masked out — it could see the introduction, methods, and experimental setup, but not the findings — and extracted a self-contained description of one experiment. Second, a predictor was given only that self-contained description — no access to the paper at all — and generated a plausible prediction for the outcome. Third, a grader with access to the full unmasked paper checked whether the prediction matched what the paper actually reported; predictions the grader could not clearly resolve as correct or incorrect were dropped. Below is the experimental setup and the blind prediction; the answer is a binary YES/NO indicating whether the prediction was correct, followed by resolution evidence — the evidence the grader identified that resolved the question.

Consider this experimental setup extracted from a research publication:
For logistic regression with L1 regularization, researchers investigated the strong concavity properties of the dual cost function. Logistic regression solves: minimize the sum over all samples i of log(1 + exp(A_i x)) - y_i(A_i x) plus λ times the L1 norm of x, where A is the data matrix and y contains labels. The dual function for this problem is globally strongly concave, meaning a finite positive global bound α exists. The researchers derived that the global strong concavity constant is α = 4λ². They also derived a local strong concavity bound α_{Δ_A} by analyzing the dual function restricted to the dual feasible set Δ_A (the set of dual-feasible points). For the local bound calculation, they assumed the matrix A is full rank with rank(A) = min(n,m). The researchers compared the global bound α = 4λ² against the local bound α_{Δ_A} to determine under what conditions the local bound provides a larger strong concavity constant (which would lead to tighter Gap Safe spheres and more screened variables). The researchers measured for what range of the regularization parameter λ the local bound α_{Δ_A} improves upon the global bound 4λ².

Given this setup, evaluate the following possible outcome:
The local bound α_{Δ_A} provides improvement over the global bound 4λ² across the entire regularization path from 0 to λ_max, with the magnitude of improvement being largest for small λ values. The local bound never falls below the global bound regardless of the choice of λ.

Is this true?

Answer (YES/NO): NO